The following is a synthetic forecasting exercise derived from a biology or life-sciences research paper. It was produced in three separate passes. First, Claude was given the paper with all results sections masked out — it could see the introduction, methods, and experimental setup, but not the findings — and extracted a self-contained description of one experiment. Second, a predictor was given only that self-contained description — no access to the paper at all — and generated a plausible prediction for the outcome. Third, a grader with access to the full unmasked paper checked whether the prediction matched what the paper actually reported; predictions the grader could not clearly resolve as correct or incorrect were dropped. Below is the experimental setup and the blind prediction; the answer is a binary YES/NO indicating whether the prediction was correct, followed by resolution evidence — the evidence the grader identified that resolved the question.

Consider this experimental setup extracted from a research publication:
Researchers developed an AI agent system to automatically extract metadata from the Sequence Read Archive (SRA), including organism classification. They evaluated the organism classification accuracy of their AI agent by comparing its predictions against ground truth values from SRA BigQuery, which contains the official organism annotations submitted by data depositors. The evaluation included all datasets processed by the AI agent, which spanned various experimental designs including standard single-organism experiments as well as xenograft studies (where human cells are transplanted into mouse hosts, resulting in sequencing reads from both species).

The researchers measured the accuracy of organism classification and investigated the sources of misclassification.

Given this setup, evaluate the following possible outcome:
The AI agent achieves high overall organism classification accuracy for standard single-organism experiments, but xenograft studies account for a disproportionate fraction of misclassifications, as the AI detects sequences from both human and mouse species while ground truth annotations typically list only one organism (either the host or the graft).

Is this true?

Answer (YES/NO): YES